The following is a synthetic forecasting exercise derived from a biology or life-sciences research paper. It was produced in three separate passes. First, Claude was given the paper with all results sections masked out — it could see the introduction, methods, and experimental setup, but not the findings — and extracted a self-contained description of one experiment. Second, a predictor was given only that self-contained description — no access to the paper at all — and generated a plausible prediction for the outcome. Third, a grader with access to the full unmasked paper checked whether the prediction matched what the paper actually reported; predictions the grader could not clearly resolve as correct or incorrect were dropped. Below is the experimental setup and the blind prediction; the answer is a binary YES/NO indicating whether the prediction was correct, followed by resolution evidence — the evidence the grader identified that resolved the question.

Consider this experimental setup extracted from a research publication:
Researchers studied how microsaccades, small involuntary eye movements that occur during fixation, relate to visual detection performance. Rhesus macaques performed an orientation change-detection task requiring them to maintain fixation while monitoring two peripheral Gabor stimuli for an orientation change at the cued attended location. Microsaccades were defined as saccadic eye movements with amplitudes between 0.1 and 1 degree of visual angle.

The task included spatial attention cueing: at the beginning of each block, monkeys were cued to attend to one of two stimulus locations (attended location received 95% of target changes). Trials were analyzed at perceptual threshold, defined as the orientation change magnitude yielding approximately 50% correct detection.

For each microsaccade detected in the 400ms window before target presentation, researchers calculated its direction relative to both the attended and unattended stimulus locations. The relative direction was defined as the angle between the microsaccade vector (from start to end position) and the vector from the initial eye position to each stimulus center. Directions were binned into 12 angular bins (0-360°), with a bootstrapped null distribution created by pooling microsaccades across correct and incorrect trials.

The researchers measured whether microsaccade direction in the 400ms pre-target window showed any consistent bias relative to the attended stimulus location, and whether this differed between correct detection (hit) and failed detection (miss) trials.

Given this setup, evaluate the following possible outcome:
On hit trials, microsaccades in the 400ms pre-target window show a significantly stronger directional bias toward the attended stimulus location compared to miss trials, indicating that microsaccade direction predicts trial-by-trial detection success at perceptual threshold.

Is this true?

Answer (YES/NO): YES